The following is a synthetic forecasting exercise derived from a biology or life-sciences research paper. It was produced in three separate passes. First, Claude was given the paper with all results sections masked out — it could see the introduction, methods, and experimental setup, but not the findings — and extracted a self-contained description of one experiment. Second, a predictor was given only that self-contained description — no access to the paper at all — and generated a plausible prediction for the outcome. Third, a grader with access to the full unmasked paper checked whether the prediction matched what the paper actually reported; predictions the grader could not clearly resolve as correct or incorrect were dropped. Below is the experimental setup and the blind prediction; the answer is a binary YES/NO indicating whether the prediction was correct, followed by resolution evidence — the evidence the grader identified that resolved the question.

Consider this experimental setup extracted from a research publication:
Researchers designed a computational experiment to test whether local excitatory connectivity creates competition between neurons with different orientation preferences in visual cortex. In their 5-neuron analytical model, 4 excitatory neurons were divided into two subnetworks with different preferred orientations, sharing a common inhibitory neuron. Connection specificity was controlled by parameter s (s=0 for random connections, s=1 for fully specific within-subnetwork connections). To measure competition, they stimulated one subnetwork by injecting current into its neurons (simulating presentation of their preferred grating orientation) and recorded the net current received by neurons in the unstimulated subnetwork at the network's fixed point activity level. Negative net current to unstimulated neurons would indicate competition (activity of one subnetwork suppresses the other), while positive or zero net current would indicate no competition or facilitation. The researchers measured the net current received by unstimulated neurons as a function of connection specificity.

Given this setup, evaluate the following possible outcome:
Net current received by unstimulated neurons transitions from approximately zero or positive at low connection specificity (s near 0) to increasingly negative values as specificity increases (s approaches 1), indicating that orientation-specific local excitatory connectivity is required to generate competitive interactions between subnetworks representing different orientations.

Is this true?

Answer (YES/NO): YES